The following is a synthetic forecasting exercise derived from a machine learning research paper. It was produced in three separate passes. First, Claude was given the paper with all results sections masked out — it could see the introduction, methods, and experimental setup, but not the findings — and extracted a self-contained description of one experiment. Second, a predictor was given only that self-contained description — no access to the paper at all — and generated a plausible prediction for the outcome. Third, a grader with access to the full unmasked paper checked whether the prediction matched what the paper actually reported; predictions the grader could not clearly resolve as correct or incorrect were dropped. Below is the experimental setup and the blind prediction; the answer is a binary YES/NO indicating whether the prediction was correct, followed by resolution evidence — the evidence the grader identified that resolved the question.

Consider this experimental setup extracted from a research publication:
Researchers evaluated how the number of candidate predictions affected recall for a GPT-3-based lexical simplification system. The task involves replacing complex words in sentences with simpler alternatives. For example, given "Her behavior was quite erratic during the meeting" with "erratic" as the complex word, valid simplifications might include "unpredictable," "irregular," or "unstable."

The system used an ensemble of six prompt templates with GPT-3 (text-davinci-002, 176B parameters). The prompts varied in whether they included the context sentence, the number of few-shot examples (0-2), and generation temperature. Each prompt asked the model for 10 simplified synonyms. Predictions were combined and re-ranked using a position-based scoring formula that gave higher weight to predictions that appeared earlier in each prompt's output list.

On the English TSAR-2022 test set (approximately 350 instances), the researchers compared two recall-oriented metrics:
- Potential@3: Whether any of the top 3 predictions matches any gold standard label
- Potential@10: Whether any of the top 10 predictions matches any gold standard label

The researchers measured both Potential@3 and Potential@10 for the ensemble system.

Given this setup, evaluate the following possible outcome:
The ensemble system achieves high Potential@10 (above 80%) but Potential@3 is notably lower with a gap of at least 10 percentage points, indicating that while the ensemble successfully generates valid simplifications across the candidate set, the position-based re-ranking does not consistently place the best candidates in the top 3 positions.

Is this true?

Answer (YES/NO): NO